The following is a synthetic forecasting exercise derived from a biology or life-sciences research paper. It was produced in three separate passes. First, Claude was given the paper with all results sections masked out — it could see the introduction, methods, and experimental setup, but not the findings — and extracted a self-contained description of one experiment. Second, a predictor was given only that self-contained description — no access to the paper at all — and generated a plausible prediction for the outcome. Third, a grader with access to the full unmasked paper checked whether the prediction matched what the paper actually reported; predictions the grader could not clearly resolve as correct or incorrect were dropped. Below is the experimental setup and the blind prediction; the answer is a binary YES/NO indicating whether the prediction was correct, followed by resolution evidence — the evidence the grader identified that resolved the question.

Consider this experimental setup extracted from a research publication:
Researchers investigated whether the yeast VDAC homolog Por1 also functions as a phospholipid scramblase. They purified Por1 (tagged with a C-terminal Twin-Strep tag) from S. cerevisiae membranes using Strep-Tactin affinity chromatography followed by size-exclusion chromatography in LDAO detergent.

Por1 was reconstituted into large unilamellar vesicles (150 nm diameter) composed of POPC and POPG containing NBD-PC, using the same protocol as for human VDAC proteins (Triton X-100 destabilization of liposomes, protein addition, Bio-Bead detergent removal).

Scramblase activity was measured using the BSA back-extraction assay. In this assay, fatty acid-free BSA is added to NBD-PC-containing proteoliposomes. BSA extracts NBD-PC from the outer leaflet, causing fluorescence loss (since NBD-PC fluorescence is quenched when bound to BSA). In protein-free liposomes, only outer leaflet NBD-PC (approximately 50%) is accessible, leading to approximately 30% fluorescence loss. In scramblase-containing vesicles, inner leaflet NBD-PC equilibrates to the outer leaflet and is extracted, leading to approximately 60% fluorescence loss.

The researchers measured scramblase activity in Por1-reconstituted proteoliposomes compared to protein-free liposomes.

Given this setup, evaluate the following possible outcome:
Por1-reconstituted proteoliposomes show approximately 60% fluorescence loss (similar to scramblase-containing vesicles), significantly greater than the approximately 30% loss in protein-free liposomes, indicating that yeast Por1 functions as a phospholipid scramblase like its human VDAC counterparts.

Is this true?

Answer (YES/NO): YES